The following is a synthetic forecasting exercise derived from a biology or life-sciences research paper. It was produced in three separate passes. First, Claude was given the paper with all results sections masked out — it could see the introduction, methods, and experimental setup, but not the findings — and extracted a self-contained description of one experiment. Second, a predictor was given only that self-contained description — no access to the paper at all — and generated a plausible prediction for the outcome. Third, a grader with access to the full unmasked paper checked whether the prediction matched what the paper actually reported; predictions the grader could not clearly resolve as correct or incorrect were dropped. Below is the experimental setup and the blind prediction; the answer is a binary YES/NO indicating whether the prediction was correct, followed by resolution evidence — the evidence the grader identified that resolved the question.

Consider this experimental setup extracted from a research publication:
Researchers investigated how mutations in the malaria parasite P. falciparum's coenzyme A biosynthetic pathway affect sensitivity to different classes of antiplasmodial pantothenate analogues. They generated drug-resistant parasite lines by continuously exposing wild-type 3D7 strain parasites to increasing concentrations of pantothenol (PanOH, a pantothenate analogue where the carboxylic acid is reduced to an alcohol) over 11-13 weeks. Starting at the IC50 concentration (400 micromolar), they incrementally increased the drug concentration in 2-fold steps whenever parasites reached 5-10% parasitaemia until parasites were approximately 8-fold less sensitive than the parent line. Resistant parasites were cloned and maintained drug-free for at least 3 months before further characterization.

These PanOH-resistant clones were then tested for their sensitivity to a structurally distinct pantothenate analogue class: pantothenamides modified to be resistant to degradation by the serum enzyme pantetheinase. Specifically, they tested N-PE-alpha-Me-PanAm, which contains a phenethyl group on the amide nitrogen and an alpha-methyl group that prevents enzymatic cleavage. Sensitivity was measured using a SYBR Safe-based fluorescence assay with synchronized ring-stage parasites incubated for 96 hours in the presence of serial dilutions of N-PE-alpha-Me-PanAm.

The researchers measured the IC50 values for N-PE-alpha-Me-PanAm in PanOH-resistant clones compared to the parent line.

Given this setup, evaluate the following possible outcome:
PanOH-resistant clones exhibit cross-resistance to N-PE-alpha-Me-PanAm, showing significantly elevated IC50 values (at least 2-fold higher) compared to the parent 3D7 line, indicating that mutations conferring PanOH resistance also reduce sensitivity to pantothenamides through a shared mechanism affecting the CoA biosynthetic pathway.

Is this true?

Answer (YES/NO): NO